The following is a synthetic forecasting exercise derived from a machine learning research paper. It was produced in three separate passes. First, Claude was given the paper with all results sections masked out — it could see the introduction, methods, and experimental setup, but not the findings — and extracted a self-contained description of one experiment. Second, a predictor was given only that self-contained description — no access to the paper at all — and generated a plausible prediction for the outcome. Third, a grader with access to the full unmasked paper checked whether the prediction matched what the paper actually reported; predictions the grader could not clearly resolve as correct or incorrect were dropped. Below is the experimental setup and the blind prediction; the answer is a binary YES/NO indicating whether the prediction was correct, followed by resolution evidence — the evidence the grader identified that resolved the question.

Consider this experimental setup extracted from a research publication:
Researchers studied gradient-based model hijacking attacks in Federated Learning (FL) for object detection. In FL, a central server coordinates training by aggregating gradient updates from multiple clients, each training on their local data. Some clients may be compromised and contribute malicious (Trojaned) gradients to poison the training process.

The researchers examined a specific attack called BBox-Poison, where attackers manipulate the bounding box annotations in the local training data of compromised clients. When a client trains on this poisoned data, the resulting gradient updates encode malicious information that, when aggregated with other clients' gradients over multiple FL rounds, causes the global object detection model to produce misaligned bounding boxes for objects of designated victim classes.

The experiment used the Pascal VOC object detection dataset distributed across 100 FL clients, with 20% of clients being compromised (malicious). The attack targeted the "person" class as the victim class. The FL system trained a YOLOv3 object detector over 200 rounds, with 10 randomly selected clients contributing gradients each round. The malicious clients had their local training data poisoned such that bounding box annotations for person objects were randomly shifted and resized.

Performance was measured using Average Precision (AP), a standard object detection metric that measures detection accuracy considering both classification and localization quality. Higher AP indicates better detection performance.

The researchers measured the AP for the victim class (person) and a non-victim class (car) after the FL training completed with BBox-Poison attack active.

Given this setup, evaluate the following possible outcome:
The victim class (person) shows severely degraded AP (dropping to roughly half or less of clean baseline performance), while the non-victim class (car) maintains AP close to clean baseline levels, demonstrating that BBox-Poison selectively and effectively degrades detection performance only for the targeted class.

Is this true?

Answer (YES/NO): YES